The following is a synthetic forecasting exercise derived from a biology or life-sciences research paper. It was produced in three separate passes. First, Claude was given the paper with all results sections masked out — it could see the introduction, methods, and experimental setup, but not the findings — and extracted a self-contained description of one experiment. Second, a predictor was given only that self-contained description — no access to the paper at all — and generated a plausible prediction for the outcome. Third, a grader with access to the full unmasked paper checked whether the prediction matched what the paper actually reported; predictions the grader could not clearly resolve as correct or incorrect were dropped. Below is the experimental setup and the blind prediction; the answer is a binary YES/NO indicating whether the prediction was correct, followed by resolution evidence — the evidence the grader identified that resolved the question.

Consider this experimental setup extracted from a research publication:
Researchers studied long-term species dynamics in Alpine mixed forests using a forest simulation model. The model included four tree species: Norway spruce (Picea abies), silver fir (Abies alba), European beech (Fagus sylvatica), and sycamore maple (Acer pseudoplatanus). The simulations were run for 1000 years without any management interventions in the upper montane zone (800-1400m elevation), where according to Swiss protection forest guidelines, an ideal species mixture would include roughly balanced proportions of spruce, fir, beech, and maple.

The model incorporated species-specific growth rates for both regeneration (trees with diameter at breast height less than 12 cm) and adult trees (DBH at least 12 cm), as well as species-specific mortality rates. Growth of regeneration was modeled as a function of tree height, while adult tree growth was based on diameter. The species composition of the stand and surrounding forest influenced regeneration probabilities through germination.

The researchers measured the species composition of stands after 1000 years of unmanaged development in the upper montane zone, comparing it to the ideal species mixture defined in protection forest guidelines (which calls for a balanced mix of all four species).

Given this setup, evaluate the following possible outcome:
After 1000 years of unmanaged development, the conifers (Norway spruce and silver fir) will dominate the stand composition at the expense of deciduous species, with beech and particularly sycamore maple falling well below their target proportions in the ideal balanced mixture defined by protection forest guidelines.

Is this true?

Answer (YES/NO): NO